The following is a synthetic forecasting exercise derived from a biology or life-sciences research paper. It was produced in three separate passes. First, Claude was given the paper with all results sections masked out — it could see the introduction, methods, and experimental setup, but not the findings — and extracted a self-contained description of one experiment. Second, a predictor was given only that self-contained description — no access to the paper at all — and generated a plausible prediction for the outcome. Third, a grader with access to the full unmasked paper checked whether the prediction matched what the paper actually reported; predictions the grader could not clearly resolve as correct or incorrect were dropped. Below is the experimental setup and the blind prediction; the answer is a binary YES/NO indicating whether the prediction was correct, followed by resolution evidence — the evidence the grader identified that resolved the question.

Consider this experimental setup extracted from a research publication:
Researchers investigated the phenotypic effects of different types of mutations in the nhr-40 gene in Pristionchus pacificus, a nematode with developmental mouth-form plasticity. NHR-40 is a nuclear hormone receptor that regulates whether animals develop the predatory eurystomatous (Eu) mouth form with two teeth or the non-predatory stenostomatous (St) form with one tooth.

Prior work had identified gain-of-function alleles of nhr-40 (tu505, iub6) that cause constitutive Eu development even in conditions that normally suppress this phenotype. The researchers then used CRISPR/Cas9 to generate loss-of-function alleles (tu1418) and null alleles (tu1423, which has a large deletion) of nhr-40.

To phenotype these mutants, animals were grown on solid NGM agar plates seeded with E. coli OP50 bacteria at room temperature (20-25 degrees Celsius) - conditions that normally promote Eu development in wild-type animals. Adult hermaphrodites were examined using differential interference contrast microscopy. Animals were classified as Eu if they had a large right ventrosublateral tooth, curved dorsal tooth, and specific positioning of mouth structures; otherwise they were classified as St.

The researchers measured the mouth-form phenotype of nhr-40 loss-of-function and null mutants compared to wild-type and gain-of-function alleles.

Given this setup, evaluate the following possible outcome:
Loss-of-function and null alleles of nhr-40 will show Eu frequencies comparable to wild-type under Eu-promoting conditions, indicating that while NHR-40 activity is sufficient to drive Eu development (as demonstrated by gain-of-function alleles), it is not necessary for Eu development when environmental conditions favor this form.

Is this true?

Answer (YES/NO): NO